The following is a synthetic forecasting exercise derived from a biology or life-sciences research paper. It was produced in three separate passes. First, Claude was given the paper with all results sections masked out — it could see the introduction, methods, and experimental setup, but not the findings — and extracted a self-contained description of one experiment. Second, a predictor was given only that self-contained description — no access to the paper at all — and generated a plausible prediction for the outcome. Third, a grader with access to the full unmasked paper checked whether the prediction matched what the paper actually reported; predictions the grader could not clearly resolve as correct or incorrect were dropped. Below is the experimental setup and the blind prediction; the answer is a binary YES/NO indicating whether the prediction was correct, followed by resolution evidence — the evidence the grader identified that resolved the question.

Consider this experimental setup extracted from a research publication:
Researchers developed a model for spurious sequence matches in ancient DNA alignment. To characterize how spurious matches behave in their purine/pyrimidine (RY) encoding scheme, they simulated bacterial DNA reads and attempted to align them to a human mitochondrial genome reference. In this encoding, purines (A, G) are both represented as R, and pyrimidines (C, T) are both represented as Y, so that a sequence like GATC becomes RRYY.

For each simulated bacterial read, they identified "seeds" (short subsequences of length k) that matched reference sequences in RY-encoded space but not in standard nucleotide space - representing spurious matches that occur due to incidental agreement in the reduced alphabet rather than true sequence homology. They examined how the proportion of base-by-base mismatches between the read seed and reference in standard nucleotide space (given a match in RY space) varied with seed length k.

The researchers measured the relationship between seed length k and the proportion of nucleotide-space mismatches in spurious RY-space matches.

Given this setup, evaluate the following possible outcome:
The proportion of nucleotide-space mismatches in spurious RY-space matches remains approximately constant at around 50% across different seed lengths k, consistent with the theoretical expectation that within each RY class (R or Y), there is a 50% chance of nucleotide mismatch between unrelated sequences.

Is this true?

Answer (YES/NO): NO